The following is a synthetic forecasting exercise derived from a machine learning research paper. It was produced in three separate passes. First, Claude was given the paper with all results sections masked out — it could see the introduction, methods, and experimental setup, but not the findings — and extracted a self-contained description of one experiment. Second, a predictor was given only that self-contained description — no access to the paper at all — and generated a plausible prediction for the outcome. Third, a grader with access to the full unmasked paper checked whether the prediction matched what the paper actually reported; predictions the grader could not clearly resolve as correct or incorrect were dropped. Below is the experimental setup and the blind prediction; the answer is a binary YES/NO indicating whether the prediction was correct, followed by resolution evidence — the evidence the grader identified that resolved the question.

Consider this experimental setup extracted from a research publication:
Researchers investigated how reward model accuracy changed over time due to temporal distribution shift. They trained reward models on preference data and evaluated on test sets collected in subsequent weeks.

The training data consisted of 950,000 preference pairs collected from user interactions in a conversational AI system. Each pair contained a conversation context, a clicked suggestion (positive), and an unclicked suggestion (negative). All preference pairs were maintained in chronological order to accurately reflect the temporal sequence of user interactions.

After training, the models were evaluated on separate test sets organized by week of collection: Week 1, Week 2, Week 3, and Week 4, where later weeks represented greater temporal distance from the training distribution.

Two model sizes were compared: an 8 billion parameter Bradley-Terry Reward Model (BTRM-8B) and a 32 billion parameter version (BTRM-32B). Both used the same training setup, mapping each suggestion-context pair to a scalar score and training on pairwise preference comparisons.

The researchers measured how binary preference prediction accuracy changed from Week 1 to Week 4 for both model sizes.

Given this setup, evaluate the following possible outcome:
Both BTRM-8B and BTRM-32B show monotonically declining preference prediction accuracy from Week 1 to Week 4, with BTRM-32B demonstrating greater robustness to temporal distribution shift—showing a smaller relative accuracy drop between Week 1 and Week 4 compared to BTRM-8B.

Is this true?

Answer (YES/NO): NO